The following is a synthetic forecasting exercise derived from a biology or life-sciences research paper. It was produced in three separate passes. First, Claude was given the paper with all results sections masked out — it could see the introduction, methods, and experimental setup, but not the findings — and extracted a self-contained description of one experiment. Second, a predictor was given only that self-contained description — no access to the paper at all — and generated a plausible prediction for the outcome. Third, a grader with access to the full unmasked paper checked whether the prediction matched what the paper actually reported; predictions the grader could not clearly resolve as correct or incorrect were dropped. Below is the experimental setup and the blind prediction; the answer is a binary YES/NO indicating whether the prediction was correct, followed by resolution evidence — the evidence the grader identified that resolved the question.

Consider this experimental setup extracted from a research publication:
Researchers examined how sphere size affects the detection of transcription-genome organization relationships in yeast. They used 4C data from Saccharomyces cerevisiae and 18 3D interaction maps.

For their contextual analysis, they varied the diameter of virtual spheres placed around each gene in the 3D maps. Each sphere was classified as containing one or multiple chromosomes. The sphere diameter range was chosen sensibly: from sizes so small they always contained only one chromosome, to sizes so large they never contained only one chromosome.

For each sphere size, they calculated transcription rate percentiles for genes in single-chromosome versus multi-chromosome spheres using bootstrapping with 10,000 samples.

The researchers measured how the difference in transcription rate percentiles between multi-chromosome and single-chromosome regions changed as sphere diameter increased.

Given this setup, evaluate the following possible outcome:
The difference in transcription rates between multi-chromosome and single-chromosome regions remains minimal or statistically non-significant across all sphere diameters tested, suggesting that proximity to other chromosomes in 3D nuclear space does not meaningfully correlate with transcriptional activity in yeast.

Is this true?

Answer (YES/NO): NO